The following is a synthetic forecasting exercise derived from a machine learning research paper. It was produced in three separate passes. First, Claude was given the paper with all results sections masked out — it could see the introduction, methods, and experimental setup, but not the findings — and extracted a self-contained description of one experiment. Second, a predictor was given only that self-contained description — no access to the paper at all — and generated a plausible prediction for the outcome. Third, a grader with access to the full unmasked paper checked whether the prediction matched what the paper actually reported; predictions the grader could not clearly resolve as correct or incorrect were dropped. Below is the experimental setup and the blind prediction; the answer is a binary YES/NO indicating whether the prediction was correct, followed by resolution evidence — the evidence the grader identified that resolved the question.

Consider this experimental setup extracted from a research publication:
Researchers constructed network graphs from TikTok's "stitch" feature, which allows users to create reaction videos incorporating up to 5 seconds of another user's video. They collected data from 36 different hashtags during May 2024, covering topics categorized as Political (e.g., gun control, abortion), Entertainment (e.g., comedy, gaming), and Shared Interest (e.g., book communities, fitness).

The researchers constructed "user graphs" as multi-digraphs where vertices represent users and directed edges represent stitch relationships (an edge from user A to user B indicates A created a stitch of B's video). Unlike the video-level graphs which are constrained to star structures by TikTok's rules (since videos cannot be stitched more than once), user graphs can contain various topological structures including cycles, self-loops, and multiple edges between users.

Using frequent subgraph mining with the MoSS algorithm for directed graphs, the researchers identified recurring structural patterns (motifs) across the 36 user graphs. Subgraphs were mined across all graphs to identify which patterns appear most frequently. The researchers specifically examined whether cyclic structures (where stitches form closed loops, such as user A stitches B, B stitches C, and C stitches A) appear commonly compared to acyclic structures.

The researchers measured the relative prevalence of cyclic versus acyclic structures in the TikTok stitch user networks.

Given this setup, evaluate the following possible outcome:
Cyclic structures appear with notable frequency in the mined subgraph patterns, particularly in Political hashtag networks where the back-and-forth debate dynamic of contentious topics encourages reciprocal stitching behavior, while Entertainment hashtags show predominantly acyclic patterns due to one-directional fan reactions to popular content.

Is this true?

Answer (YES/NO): NO